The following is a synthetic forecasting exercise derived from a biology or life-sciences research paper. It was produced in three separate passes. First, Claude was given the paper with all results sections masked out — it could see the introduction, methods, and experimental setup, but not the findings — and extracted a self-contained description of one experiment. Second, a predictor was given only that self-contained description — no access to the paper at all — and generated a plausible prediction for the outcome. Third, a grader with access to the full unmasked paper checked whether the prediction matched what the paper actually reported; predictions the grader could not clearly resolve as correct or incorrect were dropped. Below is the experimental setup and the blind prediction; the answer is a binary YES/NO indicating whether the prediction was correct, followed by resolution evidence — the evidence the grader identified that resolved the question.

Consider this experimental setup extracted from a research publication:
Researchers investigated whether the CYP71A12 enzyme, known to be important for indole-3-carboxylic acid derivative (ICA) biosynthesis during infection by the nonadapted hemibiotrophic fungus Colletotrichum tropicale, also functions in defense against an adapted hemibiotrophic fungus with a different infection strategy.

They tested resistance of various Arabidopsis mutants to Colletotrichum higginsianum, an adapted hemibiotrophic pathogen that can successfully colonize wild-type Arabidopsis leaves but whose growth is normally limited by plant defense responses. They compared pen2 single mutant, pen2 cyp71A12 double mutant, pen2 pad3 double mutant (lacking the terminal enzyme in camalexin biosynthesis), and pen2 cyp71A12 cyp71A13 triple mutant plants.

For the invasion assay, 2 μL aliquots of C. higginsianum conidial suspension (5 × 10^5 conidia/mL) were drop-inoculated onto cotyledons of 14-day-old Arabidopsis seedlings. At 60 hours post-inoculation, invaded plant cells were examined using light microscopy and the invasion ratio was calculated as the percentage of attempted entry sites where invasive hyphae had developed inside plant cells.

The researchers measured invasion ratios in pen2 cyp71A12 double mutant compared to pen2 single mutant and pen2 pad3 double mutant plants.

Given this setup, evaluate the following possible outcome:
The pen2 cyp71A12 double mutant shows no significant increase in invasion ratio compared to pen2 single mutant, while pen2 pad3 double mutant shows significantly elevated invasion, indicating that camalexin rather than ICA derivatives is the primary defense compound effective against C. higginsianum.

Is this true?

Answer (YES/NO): NO